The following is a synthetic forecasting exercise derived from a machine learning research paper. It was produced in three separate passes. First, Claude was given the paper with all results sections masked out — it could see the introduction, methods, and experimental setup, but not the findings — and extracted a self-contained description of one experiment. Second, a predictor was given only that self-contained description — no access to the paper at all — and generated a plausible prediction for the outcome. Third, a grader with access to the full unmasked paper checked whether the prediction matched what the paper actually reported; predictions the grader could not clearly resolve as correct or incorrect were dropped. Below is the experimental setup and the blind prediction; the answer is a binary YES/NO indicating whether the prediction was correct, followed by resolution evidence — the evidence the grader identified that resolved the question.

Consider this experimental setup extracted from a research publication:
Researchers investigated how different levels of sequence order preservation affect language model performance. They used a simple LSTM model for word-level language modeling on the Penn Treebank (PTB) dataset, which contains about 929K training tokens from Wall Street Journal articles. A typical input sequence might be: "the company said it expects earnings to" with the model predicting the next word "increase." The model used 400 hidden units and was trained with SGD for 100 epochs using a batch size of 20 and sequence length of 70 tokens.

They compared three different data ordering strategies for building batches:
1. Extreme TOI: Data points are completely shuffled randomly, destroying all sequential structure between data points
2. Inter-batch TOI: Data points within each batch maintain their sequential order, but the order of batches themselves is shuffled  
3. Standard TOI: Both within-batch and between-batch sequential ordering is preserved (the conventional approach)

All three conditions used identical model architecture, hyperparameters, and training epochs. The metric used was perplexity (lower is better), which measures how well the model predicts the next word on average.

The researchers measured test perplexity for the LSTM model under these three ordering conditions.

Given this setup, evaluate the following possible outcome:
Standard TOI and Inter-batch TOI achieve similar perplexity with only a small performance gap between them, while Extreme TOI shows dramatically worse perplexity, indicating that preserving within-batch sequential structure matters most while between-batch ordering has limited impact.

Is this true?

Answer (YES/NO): NO